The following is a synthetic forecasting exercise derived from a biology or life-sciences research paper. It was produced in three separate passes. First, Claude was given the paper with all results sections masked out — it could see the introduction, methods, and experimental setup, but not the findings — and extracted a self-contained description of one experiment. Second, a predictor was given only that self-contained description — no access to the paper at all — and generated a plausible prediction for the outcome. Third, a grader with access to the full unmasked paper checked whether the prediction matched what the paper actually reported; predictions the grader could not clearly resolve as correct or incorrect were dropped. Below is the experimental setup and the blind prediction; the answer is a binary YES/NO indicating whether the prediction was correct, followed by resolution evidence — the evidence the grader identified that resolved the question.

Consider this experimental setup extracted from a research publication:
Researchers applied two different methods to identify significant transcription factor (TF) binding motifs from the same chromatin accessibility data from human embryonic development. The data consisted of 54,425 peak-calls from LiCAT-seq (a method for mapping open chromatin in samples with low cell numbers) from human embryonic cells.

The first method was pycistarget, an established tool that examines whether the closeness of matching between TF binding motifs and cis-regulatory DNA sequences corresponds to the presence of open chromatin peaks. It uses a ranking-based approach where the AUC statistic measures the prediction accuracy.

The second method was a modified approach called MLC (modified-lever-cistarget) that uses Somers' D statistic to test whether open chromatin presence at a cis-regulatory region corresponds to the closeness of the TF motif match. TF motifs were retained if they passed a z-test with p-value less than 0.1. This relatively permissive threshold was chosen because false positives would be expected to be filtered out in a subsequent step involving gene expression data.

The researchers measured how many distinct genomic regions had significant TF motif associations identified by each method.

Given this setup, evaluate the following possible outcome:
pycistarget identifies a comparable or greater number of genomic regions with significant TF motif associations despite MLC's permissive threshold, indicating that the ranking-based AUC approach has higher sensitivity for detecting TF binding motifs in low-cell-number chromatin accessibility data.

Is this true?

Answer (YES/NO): YES